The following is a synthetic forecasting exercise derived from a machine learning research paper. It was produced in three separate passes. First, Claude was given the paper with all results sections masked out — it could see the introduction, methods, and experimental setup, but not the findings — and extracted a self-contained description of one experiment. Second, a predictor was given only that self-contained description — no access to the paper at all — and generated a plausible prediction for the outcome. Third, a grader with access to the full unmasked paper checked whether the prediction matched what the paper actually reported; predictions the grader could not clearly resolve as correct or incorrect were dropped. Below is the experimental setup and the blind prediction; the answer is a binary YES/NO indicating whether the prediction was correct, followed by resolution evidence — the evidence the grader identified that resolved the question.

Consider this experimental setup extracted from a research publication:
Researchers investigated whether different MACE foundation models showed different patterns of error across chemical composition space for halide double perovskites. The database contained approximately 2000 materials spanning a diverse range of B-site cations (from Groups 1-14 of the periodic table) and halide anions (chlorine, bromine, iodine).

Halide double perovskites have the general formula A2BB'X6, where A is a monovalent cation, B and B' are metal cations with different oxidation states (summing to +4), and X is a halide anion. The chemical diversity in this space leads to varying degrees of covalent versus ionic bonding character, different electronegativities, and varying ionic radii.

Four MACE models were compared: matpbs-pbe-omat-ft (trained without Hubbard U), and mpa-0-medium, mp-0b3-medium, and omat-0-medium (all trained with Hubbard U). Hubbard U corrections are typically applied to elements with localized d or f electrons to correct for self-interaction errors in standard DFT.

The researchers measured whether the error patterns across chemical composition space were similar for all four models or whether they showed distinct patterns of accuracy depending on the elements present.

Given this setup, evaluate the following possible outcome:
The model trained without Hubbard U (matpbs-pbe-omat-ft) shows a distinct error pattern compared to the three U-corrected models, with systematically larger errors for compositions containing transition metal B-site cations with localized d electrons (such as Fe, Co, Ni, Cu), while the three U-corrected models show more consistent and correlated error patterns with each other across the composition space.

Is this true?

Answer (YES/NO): NO